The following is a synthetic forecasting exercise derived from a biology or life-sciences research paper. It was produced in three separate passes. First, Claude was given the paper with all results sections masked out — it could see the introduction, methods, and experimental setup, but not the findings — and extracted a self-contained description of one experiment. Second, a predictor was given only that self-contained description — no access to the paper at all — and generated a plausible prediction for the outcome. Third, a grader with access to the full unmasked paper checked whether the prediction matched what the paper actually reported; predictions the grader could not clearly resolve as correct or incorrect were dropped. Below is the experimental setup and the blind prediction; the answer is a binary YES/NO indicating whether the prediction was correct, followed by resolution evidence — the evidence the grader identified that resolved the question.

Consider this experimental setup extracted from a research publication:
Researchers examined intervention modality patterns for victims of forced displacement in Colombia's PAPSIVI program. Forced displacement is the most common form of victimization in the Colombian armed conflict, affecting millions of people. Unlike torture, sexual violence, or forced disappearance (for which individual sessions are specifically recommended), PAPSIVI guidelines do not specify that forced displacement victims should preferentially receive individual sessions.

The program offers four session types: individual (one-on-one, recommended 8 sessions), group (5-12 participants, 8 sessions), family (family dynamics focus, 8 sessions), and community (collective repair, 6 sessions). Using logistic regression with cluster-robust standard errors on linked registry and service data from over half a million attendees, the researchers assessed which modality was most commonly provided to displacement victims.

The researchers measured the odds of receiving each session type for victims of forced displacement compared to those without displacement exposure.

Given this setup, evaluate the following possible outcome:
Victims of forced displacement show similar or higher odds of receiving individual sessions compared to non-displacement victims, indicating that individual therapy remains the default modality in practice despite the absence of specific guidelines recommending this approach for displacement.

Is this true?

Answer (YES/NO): NO